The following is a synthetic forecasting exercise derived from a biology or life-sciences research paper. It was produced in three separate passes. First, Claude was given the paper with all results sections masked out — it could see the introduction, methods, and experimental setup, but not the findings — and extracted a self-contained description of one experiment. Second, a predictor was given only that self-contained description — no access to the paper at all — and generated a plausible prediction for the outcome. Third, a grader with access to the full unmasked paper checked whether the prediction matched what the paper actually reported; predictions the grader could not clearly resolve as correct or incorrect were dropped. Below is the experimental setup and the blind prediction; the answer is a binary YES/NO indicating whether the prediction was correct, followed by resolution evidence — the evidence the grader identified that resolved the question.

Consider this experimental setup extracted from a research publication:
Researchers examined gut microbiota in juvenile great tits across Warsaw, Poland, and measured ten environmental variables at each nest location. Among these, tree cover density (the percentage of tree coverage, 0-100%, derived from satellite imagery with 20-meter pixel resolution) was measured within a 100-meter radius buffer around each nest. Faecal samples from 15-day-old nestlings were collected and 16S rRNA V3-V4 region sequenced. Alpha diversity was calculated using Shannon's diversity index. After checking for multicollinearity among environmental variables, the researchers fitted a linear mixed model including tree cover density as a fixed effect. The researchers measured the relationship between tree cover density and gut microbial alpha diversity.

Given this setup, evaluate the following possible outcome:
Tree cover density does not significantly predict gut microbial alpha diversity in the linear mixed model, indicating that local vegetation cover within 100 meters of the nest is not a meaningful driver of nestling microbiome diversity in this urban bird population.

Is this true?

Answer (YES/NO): NO